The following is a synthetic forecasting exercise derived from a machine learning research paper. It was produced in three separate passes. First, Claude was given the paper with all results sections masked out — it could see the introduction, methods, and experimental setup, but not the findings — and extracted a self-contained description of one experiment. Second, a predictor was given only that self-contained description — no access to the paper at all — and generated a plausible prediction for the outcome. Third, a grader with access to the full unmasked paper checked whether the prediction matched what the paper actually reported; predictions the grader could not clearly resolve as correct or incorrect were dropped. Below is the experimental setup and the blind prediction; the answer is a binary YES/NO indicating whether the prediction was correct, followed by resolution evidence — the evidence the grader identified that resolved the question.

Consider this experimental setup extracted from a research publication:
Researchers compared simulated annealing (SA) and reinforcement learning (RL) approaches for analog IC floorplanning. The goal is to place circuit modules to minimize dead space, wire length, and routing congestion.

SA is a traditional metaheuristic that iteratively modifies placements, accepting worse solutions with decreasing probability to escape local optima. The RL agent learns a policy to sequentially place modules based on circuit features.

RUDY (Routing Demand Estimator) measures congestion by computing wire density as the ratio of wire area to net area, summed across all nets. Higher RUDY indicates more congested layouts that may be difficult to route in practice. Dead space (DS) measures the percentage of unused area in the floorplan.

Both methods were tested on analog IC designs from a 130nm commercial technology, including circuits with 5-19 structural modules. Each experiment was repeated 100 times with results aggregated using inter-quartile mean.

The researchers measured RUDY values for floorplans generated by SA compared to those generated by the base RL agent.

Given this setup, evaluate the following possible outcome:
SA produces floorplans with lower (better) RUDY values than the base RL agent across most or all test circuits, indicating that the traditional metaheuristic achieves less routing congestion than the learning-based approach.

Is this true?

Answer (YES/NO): NO